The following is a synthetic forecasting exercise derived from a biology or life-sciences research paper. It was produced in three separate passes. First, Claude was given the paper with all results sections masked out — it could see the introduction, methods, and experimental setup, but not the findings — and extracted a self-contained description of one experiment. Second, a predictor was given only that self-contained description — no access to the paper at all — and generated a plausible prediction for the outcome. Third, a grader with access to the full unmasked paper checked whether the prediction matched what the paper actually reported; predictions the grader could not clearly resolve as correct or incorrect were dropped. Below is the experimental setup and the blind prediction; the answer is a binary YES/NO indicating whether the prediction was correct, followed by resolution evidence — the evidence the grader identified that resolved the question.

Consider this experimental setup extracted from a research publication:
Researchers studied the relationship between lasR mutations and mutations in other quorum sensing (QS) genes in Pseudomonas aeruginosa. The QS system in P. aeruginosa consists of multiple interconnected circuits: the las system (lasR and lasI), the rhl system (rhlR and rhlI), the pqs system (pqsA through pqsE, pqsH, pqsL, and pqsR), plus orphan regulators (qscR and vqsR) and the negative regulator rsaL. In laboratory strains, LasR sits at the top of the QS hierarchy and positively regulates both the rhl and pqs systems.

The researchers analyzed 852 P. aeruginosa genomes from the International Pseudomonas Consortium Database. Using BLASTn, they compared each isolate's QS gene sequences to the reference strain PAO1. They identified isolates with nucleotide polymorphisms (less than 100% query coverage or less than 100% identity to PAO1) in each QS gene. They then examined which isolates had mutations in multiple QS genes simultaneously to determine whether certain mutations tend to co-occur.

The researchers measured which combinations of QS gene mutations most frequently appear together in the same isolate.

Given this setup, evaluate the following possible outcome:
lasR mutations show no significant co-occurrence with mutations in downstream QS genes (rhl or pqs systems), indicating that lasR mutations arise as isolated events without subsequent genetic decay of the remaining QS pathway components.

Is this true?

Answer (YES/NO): NO